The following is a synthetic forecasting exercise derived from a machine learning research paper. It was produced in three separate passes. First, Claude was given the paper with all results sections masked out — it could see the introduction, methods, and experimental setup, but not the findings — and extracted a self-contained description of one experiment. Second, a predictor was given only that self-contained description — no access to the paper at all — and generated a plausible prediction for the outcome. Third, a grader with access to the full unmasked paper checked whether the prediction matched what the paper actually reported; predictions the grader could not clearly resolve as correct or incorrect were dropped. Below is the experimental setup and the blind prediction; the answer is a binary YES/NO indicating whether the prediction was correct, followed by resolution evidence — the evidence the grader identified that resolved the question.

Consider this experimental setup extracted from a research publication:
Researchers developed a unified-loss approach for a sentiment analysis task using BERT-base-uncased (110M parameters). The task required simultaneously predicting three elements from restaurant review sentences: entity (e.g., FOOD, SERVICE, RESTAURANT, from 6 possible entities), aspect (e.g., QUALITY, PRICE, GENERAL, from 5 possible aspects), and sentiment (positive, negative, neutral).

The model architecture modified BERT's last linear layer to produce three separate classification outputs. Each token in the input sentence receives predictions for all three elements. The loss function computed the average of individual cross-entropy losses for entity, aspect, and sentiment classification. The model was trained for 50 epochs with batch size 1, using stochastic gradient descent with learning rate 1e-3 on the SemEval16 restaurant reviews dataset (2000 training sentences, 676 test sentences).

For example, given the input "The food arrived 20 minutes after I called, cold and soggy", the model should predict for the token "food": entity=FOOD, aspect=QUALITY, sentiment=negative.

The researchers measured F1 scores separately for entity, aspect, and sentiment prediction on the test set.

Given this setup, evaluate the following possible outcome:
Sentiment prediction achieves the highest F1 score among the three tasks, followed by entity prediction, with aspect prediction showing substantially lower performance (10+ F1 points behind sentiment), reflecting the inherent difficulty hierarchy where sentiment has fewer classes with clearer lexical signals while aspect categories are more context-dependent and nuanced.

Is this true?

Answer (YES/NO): NO